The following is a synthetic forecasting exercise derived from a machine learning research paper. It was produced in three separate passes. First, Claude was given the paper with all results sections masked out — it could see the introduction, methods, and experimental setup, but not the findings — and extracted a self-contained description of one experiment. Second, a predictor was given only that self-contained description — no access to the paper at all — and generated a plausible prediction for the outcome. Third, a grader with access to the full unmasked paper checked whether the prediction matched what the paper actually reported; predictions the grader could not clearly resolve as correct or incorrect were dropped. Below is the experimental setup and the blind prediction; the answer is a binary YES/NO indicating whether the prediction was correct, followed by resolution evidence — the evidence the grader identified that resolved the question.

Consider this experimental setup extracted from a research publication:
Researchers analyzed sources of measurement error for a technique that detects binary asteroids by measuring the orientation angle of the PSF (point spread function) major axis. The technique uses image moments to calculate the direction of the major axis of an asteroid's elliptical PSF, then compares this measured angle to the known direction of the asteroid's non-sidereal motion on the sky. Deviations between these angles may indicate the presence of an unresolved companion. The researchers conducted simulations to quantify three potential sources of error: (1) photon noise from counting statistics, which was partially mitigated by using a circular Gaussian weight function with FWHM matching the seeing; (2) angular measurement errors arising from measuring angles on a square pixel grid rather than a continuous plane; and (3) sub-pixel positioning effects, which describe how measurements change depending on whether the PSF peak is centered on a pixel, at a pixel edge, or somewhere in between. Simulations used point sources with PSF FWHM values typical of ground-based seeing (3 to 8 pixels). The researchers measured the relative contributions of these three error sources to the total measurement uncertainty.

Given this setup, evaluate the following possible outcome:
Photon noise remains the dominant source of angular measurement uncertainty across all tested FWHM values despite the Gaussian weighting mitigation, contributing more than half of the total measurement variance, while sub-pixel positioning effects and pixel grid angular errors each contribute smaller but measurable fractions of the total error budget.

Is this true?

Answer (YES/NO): NO